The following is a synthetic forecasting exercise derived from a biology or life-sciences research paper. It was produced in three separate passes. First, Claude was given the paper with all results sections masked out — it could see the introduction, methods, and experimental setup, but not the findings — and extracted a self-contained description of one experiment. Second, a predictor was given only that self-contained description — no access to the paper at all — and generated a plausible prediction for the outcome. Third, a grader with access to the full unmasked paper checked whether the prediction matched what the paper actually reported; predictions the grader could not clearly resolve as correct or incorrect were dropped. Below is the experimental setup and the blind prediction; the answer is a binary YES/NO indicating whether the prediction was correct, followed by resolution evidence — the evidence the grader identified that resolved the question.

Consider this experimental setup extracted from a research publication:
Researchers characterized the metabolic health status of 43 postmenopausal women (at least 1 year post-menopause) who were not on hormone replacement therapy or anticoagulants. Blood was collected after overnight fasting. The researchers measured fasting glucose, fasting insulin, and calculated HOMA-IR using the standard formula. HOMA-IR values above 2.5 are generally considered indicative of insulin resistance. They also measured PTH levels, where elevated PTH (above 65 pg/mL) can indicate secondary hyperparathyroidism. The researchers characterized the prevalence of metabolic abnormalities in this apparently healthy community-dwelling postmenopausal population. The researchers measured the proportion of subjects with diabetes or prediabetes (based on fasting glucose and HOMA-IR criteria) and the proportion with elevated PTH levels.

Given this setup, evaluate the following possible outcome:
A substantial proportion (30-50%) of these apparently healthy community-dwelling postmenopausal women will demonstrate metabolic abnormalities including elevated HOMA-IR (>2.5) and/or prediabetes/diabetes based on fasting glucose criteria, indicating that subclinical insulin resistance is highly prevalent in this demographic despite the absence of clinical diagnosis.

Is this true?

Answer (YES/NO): NO